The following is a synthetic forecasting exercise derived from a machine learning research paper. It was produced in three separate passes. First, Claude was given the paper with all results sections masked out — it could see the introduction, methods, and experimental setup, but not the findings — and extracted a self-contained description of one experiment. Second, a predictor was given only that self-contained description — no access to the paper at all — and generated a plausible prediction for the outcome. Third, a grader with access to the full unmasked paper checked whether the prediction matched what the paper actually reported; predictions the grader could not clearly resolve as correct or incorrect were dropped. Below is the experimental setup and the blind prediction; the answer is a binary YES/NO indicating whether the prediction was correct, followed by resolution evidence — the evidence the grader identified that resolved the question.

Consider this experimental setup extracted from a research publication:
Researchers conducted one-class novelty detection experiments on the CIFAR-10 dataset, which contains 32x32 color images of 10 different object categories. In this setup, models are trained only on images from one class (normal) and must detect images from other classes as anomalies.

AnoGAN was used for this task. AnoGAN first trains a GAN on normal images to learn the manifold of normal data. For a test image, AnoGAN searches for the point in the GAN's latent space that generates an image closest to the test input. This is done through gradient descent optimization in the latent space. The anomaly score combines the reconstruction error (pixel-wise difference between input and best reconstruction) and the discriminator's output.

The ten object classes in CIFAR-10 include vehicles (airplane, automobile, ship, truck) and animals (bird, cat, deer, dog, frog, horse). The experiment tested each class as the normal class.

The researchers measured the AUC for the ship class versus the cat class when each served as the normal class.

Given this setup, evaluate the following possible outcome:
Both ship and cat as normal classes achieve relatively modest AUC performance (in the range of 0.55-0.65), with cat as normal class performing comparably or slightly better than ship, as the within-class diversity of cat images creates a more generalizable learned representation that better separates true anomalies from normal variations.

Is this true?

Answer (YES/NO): NO